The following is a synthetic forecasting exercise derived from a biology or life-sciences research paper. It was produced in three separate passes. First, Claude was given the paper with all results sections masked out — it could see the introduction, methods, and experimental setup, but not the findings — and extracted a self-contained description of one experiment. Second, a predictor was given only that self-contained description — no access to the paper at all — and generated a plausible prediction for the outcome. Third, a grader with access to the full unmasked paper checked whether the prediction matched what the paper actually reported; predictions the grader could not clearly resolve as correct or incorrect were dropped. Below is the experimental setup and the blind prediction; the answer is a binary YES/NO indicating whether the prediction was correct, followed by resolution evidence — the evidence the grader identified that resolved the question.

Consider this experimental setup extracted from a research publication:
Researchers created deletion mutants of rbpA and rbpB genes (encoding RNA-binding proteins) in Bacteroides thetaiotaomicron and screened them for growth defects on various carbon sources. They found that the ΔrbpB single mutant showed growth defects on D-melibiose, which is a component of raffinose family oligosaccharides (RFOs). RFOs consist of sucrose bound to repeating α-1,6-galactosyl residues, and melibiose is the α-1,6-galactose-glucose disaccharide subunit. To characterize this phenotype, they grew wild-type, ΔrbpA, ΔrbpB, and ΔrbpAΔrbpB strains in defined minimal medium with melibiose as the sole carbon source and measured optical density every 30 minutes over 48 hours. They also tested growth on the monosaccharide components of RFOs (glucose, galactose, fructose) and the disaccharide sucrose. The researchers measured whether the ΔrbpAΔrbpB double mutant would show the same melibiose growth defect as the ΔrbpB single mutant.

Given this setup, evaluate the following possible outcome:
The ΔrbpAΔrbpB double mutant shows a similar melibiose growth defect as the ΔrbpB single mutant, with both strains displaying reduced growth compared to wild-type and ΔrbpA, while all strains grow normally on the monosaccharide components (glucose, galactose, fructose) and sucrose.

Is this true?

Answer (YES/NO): NO